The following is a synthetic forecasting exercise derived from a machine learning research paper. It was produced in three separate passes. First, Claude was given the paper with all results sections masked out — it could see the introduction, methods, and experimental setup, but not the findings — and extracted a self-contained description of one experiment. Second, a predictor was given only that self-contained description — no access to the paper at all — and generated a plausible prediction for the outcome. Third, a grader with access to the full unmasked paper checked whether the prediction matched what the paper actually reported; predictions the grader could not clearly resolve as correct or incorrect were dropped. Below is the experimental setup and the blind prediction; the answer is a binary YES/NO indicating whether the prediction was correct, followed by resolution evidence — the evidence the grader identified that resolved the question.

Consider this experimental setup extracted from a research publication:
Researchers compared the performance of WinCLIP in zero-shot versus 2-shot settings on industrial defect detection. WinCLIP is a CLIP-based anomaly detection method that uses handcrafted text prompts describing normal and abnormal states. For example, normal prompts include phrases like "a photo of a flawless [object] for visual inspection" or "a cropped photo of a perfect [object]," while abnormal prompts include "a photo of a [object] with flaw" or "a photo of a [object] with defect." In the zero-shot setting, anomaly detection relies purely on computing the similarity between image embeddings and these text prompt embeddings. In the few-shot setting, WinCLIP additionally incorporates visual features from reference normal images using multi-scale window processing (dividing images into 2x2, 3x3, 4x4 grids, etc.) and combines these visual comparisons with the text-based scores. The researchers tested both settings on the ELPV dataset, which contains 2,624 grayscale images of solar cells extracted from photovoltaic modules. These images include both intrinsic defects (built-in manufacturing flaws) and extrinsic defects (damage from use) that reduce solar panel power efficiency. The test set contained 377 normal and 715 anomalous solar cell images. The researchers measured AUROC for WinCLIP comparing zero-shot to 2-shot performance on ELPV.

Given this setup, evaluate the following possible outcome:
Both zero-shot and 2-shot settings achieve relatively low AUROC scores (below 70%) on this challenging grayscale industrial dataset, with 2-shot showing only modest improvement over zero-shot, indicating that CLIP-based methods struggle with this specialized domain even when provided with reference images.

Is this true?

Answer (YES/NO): NO